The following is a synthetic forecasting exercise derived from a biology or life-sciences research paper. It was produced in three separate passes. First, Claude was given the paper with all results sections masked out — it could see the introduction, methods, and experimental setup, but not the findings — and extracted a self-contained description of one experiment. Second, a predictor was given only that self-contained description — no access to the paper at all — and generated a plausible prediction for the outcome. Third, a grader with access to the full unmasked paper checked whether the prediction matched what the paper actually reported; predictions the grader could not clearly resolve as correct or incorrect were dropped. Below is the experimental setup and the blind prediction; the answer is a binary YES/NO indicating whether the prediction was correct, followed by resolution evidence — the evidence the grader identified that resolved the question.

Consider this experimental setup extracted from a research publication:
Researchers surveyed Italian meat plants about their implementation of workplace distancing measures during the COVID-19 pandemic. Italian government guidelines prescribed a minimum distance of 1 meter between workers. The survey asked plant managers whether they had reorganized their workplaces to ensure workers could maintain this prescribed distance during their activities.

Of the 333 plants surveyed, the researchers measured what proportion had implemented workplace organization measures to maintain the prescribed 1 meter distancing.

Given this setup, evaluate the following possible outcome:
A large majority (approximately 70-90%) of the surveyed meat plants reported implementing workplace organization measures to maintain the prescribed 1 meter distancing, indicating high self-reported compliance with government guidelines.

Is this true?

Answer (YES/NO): NO